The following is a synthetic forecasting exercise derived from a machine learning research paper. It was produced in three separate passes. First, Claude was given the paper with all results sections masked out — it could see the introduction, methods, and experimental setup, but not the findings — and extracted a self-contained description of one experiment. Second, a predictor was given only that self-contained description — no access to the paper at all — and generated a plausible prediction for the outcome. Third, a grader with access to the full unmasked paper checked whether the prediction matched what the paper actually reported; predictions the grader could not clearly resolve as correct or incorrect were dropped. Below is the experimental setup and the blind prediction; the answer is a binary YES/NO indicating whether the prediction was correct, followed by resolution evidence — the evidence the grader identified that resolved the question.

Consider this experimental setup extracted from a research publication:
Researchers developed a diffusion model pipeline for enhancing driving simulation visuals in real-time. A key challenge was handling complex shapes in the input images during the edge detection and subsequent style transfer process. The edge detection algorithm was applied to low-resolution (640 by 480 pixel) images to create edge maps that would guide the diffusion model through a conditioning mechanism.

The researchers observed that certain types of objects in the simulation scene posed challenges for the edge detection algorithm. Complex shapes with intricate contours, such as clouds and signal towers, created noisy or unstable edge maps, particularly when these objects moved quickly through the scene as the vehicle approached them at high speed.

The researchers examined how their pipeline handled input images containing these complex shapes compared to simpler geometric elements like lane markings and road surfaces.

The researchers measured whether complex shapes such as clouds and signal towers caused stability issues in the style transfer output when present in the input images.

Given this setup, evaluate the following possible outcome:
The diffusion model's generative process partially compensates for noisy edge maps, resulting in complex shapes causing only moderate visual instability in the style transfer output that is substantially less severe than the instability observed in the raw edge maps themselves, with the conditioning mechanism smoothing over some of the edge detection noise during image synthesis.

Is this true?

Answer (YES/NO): NO